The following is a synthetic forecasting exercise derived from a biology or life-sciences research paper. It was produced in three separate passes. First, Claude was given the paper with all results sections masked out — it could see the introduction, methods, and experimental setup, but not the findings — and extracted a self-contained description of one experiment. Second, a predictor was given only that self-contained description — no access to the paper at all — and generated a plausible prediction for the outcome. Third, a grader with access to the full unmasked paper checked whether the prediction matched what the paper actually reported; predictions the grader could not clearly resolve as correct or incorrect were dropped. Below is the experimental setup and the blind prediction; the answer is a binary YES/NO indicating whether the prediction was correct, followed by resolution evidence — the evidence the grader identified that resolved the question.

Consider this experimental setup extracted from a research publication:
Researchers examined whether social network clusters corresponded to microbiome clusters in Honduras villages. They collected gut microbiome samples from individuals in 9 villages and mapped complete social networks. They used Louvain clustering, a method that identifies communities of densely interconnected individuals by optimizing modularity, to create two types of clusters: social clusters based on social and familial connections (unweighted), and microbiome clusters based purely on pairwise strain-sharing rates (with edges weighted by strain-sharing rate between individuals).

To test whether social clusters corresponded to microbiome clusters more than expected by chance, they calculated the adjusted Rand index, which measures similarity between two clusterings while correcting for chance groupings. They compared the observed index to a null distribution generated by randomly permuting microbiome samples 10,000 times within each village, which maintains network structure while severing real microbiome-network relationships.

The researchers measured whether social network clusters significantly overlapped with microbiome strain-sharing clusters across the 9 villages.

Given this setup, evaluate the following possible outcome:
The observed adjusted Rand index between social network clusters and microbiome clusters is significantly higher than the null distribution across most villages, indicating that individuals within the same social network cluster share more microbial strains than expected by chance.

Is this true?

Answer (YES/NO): YES